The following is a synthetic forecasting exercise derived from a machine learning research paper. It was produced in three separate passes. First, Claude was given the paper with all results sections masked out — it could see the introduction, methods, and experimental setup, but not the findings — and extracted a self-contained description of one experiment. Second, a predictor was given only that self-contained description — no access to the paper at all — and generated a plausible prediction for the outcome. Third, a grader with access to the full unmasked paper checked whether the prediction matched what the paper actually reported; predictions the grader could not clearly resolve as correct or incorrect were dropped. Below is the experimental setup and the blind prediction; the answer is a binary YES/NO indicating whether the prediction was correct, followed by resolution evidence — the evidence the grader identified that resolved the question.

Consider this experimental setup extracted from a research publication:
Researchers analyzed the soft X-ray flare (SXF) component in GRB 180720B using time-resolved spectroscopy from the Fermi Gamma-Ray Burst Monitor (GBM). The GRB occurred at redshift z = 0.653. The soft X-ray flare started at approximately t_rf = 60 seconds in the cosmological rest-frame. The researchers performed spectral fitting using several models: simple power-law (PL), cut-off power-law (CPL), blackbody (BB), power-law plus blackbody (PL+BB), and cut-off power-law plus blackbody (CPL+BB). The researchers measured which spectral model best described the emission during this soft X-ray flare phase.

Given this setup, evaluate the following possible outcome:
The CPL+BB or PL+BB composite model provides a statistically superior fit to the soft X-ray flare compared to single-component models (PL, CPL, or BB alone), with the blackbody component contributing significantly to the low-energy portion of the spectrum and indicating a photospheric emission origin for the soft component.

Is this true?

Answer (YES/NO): NO